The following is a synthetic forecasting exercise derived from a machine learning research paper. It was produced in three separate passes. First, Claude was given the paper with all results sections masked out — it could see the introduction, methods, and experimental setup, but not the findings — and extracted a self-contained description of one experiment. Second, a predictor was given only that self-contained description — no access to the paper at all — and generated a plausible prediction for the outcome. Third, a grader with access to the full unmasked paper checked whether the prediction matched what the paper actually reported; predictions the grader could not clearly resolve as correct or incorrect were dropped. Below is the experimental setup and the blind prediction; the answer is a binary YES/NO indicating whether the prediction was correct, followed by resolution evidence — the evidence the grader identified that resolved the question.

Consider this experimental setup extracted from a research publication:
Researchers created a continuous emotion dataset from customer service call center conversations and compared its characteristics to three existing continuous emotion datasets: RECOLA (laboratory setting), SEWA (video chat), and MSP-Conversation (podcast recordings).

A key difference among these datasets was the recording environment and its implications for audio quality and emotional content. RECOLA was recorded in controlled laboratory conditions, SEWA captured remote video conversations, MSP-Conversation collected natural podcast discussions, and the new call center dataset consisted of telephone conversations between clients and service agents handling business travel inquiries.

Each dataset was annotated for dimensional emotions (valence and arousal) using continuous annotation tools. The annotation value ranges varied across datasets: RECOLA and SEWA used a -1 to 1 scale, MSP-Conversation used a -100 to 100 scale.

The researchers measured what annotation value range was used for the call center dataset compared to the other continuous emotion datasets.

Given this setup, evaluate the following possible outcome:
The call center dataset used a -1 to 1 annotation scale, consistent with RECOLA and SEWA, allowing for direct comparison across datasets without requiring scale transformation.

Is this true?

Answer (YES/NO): NO